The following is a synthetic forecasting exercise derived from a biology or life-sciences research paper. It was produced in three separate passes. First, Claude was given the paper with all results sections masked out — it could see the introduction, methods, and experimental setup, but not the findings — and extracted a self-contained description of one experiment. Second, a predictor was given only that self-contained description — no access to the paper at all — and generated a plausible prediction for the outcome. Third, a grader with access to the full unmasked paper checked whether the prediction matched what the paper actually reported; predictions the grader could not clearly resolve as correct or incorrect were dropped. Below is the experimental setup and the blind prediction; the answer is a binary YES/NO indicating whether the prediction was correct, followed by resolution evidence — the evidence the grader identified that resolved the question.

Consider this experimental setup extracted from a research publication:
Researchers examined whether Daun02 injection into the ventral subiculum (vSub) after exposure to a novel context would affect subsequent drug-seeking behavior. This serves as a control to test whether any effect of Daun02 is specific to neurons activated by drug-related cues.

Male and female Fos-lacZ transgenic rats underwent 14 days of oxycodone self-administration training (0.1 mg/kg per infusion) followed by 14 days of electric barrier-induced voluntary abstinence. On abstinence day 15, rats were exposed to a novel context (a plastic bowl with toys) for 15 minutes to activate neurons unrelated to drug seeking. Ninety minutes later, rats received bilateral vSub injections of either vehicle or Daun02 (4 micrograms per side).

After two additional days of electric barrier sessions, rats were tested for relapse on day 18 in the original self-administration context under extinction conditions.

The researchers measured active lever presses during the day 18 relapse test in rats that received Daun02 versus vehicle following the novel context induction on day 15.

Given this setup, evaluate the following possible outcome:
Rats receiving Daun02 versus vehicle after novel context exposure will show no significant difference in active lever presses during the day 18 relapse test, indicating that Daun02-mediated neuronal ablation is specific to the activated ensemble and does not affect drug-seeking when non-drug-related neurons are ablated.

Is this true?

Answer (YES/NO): YES